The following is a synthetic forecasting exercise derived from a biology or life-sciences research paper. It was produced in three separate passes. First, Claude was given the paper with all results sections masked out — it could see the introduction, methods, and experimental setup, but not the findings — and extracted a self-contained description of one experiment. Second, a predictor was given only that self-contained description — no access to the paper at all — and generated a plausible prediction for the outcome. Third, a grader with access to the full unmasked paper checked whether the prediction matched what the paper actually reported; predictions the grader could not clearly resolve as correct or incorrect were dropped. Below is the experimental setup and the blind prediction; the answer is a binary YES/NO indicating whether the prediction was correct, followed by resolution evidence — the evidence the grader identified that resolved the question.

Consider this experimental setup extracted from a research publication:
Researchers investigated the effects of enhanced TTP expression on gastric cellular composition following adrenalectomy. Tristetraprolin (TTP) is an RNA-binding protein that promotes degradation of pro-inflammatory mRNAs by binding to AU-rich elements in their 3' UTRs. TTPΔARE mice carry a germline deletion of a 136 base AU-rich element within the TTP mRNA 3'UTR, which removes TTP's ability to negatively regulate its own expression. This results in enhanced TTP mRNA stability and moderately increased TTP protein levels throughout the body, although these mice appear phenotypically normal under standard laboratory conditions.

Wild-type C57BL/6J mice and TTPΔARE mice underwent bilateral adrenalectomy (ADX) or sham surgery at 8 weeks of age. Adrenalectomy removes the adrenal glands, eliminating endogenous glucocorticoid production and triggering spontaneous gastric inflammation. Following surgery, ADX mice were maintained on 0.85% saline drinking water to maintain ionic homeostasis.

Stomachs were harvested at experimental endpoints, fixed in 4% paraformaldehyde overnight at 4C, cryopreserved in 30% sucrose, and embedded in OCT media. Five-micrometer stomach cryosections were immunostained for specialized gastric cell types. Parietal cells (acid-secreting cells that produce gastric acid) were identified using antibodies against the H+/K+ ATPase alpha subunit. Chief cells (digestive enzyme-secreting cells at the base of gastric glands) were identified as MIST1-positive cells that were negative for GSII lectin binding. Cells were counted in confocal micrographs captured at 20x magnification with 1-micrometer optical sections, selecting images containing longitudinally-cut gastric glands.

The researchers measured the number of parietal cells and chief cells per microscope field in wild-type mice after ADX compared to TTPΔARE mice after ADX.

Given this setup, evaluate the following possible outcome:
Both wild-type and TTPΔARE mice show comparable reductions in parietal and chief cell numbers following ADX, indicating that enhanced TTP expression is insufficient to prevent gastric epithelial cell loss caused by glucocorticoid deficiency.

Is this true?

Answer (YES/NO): NO